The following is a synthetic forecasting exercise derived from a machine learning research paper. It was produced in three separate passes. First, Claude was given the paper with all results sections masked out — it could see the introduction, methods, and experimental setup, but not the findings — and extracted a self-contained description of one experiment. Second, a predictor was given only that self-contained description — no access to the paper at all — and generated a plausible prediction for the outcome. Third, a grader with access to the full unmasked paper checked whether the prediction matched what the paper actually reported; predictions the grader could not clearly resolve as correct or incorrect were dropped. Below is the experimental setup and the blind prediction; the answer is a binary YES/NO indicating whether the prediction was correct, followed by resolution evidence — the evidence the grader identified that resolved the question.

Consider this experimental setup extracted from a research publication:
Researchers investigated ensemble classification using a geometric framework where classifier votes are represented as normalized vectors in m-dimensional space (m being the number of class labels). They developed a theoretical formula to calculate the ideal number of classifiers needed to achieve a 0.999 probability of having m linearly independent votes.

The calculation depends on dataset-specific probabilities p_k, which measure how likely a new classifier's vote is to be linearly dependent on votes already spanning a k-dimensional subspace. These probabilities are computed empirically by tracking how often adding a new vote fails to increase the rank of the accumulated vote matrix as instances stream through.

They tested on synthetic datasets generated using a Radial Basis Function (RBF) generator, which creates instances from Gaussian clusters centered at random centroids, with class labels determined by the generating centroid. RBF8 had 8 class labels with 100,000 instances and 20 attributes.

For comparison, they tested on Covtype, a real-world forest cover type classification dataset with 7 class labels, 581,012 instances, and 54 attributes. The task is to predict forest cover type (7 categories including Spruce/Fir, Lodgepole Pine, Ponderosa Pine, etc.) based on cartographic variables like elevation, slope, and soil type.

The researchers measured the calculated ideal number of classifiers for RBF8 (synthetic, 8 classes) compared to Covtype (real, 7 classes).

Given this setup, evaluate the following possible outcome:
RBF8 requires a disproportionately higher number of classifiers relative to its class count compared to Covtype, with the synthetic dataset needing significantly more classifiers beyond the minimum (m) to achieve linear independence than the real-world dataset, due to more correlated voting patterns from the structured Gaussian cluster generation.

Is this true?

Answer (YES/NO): NO